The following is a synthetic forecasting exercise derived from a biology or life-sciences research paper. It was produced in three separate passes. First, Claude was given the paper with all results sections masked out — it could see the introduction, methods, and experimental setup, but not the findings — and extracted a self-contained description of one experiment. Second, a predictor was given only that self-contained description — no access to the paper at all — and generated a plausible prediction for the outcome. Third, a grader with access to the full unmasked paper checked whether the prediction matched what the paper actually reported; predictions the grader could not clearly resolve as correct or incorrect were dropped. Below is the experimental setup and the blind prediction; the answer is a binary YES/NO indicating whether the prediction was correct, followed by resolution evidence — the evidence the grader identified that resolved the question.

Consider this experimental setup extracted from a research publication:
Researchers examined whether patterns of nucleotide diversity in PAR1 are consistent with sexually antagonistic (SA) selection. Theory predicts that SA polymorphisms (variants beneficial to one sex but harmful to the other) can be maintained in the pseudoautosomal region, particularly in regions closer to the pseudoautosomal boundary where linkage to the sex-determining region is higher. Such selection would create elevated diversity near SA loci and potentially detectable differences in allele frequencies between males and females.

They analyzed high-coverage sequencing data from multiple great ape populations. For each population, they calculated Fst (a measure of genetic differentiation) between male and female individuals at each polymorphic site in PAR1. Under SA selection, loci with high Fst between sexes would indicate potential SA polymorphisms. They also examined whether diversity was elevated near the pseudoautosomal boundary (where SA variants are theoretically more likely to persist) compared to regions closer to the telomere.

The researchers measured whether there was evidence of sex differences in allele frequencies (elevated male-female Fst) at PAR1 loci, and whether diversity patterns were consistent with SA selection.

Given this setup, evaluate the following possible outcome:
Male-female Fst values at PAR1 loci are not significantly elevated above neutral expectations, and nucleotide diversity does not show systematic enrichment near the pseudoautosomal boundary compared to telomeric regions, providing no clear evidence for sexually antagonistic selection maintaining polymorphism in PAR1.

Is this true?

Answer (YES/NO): YES